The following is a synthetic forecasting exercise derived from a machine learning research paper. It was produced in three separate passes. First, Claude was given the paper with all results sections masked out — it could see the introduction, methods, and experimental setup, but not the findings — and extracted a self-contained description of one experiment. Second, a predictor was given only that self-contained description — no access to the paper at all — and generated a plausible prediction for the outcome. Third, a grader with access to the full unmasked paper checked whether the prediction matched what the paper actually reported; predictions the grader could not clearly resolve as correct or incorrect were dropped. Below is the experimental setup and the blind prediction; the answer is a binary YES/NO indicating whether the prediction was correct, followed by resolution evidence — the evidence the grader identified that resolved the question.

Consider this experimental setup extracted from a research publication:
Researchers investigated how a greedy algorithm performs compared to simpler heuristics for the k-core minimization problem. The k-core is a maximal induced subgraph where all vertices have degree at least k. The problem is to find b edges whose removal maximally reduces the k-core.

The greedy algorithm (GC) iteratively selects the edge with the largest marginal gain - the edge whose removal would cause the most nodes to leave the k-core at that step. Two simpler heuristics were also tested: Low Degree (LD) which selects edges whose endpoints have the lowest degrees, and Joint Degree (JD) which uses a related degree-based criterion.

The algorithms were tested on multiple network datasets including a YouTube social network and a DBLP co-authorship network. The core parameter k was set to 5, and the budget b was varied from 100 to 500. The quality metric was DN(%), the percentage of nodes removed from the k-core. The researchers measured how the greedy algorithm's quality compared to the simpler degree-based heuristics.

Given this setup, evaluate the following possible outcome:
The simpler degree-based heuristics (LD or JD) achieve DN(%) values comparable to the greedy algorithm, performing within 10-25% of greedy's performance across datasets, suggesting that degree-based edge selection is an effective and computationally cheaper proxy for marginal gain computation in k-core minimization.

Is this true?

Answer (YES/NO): NO